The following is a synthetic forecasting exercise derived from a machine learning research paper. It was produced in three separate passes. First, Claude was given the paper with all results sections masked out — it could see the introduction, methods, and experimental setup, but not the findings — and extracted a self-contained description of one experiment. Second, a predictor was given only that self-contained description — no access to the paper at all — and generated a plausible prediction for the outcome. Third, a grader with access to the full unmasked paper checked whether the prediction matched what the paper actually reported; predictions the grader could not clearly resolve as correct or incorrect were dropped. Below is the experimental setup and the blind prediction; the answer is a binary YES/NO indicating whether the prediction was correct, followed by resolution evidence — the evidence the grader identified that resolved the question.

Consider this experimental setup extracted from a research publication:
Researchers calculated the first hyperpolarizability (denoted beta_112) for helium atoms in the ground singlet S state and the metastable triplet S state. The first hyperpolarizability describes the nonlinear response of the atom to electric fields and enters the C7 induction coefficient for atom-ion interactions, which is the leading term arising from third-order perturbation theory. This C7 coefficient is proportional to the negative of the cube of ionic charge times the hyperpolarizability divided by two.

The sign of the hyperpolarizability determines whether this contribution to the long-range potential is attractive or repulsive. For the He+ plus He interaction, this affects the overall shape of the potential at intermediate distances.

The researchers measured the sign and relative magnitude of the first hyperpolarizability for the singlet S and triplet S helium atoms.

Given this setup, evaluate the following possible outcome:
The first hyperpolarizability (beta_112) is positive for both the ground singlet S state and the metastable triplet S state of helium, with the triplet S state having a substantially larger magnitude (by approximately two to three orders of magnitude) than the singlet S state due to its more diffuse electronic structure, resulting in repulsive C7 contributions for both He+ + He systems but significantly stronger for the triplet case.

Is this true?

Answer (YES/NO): NO